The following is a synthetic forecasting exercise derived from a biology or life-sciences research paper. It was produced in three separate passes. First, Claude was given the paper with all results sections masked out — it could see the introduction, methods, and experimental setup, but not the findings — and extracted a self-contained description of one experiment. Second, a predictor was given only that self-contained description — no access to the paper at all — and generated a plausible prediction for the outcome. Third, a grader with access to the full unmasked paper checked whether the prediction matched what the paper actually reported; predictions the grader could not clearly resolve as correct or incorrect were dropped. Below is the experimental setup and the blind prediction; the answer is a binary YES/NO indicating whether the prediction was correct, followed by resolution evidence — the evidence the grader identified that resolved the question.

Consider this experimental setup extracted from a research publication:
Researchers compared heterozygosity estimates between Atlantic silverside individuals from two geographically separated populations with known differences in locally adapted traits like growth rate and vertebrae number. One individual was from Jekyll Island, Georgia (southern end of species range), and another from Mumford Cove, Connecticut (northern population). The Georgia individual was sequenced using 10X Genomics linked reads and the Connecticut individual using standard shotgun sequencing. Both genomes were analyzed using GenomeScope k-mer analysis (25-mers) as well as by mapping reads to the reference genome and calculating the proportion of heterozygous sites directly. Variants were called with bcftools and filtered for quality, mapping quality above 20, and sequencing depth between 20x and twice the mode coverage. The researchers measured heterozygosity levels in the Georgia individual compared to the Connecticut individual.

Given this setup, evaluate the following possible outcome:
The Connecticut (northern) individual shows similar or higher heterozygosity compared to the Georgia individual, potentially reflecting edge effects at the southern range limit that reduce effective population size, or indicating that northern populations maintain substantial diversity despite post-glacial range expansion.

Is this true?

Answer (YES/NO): YES